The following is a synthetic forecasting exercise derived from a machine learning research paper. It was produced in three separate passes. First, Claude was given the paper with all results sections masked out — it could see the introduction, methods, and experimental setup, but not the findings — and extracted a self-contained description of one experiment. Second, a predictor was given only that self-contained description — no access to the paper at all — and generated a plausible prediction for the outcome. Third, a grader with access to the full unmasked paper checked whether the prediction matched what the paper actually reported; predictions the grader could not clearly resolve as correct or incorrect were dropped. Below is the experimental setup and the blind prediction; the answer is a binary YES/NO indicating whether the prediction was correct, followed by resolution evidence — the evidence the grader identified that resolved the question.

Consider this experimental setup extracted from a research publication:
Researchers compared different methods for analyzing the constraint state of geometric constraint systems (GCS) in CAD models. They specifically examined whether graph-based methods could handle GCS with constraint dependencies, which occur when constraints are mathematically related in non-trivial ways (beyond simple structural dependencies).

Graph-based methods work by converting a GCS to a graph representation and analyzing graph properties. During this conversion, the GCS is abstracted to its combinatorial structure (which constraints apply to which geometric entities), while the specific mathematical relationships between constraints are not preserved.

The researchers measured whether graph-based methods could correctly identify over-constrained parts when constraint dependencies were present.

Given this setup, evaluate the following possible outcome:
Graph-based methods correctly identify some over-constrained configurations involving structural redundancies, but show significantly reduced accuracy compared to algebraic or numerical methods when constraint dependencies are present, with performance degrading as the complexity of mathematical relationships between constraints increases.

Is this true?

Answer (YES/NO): NO